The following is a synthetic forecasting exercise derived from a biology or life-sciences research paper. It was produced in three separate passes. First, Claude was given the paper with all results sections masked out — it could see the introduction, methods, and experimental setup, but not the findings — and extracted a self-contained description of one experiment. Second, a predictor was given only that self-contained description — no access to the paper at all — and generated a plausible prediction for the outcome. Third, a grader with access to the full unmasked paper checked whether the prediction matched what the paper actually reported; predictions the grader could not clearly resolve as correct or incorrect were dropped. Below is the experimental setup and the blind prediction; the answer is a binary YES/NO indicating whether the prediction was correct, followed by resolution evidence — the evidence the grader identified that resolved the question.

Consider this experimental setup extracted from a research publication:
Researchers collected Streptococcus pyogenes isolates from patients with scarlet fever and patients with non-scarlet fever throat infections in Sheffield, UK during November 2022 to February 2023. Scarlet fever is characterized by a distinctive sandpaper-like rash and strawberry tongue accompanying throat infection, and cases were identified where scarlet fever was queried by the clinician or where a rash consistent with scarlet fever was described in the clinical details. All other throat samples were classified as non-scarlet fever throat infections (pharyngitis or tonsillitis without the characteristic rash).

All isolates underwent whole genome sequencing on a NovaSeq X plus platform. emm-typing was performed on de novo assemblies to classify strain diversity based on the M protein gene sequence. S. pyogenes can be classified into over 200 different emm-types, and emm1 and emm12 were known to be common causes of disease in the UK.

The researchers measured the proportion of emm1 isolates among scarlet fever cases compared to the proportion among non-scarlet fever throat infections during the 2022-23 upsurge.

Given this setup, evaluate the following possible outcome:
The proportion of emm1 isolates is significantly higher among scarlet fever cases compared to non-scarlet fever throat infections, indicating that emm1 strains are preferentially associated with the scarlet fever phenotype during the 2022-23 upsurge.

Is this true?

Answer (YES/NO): YES